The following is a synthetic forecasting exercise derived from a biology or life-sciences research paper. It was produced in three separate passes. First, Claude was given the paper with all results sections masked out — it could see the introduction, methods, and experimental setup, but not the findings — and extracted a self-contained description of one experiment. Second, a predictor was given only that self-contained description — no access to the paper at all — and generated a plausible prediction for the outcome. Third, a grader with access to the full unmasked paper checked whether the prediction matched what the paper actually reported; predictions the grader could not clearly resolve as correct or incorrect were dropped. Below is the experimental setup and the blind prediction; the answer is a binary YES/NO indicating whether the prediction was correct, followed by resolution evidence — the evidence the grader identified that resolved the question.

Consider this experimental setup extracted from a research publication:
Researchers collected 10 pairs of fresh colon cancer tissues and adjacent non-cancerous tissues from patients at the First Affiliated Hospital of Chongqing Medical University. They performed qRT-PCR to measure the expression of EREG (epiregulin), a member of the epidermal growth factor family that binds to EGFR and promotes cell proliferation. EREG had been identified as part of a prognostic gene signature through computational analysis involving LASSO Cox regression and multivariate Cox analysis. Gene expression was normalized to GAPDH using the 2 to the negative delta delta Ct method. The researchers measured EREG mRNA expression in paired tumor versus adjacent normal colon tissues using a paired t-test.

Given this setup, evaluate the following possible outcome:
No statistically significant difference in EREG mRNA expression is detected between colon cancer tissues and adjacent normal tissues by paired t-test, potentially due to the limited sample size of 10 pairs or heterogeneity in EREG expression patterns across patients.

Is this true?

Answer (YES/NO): NO